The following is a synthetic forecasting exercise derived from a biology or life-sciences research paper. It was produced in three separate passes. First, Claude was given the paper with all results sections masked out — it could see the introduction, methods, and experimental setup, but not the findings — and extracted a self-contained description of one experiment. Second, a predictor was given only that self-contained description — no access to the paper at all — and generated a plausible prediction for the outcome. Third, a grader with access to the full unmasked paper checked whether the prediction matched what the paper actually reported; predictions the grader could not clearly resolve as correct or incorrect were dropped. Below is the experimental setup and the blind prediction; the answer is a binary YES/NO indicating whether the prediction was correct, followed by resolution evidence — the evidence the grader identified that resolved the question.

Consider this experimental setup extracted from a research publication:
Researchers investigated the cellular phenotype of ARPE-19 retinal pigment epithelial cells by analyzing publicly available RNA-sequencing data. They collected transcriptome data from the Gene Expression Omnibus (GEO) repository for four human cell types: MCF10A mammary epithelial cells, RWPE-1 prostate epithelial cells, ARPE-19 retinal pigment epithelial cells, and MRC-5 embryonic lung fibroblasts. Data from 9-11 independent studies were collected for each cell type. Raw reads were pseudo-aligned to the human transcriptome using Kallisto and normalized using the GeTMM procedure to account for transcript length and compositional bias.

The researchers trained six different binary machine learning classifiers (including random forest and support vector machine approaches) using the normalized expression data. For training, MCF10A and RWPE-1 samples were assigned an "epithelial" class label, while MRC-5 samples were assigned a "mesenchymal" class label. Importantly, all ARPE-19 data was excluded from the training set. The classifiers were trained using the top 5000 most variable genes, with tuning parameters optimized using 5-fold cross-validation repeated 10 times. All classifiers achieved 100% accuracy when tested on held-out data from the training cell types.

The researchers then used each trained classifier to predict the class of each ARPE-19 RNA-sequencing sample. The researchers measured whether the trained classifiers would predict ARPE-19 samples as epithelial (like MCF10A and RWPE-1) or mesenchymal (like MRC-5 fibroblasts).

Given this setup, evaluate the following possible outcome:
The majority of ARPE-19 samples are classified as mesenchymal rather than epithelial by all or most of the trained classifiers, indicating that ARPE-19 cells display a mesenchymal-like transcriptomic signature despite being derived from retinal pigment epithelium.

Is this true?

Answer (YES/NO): YES